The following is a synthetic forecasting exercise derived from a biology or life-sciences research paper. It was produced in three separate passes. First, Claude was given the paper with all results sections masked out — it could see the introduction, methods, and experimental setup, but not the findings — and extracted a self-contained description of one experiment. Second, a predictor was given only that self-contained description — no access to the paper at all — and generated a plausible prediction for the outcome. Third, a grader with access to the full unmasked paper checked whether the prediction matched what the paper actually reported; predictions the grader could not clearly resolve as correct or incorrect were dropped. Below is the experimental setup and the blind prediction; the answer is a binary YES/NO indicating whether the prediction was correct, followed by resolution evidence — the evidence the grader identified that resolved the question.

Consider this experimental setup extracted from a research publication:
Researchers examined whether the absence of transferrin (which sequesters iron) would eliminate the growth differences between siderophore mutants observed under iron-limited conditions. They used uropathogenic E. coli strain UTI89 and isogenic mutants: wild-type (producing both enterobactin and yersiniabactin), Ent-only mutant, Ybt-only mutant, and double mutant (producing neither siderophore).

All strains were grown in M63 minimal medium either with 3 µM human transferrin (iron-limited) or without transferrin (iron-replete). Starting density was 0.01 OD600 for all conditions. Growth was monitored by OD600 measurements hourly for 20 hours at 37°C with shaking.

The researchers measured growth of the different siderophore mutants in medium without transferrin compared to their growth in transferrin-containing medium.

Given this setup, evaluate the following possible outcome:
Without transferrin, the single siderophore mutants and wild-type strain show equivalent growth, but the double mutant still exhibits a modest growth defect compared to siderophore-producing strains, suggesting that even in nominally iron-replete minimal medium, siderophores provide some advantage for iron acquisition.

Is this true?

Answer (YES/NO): YES